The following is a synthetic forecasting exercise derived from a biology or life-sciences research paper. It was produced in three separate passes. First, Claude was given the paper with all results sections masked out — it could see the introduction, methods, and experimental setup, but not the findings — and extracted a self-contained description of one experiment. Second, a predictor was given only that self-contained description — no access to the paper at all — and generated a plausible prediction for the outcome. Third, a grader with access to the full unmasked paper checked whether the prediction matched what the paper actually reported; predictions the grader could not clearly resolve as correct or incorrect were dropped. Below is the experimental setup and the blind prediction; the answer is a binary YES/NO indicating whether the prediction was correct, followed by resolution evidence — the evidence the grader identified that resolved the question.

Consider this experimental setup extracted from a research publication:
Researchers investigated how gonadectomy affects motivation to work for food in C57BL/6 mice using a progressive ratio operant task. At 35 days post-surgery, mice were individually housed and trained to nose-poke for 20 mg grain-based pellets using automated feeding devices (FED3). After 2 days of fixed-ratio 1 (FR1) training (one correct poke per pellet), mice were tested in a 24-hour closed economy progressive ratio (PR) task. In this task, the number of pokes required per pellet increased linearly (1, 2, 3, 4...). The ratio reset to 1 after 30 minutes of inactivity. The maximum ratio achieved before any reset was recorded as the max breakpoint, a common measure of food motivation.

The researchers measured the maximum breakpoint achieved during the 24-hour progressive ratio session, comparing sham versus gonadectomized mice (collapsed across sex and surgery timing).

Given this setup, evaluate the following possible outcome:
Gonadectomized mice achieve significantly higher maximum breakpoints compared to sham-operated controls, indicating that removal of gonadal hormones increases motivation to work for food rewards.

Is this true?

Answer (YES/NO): NO